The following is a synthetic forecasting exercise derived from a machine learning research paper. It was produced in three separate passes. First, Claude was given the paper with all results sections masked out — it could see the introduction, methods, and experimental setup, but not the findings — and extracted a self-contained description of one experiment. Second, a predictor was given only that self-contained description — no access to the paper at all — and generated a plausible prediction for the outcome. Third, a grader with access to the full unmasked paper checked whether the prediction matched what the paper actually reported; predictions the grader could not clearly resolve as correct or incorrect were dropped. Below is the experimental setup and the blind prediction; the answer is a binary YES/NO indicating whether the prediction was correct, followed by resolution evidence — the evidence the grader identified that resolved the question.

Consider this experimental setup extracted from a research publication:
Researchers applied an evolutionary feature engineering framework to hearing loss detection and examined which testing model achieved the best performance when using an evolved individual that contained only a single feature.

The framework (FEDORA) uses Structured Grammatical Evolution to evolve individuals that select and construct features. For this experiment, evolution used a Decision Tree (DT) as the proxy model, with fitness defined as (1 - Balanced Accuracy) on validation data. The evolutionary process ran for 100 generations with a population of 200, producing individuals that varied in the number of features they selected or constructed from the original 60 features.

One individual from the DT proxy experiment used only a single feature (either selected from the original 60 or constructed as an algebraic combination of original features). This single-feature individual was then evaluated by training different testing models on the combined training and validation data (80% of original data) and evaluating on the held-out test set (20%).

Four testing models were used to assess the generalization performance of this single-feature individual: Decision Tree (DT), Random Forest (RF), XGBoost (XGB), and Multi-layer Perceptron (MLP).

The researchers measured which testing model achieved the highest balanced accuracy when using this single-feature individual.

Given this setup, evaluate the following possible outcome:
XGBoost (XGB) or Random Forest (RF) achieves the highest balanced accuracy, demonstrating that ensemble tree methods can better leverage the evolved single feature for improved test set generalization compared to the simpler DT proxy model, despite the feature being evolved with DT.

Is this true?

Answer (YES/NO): YES